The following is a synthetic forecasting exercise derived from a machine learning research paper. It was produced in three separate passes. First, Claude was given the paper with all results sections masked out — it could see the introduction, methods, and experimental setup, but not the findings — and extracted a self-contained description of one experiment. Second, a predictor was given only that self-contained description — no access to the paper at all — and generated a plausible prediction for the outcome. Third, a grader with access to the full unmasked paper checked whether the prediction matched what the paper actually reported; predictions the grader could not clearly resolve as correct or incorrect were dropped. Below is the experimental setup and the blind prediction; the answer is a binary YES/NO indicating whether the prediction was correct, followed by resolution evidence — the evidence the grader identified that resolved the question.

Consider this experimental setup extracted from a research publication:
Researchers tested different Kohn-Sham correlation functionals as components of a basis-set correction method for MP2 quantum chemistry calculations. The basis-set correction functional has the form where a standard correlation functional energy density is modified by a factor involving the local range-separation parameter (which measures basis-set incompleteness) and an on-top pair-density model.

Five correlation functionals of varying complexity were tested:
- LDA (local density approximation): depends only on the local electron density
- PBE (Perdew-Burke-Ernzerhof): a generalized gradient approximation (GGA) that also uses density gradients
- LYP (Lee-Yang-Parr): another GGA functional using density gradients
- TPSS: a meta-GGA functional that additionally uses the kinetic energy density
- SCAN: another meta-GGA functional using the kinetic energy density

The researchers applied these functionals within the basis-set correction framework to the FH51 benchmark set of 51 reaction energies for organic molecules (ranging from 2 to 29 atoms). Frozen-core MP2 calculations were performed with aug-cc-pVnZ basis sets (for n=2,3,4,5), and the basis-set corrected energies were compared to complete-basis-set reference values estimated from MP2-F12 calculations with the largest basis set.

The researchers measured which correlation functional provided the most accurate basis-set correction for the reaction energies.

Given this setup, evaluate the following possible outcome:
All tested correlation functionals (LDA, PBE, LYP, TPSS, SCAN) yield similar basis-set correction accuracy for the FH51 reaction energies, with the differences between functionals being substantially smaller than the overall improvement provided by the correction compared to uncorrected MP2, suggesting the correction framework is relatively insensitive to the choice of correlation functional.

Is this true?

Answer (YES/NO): NO